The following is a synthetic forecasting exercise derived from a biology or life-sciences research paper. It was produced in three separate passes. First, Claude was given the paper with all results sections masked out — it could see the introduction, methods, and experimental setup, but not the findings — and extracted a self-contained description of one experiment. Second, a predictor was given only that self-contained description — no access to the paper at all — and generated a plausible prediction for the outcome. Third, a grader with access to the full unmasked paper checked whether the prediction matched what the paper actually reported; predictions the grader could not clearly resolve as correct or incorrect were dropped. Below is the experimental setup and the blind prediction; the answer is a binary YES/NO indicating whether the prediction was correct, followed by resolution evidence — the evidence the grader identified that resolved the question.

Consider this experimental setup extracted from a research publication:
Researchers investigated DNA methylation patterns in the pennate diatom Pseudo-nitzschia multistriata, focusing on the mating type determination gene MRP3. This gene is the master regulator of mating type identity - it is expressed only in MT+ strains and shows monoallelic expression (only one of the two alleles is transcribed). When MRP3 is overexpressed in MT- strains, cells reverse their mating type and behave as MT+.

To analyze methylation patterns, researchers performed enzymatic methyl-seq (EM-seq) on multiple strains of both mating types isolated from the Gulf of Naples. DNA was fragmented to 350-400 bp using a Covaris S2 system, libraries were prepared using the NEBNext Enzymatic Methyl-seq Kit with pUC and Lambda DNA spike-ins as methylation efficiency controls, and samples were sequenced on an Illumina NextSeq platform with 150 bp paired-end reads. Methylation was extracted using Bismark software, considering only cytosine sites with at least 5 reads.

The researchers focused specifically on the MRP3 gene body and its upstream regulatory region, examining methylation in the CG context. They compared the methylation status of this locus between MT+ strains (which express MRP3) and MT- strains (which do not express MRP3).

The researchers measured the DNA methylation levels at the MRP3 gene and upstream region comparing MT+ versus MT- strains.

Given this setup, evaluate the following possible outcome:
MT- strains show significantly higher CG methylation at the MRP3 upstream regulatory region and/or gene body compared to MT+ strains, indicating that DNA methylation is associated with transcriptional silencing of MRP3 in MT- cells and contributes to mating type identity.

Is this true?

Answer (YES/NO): YES